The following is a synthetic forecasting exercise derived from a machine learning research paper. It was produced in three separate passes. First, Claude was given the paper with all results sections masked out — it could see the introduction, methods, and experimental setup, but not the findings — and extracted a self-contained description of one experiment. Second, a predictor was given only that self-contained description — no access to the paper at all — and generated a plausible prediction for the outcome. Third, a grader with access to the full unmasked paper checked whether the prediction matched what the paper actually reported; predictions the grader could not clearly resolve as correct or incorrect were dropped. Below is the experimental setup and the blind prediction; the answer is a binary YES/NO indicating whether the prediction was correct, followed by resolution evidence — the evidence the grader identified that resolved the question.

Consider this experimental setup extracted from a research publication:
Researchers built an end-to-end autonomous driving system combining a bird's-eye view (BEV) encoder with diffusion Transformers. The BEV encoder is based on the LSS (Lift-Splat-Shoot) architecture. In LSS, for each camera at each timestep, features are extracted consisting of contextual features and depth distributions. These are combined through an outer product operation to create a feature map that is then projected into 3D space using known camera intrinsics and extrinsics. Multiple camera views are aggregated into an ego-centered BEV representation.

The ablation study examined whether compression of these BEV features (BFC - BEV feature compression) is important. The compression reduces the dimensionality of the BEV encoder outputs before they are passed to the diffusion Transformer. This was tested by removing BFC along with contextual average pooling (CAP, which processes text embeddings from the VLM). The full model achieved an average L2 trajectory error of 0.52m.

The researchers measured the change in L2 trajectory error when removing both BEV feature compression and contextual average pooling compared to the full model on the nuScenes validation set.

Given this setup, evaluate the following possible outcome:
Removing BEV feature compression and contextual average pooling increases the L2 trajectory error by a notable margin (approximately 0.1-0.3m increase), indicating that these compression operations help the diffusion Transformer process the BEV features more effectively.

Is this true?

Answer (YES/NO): NO